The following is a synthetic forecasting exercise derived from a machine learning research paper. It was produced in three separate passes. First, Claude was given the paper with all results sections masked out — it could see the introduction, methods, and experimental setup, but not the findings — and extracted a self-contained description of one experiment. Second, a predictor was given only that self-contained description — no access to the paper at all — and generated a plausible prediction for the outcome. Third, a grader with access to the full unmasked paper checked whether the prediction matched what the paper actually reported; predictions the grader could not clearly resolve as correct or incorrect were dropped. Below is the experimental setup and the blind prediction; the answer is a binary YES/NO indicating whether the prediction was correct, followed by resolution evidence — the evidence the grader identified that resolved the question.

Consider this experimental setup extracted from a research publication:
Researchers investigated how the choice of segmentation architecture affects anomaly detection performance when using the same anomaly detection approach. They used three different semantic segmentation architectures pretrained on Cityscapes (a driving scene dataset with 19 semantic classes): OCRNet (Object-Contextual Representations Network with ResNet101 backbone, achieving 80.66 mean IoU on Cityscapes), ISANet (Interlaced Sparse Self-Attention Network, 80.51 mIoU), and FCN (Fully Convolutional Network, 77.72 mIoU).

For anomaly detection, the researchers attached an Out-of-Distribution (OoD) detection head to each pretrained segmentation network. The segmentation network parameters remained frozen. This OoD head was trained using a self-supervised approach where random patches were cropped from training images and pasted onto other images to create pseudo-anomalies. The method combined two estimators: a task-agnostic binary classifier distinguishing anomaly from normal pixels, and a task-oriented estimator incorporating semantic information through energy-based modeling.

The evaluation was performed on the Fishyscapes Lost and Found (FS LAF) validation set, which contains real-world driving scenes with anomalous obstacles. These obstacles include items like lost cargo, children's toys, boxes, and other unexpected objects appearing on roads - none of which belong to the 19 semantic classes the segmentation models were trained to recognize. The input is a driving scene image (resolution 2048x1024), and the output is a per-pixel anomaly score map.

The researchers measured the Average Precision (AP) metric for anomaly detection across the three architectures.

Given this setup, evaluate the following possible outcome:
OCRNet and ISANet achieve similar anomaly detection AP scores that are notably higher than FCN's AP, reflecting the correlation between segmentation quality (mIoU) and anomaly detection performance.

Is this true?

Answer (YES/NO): NO